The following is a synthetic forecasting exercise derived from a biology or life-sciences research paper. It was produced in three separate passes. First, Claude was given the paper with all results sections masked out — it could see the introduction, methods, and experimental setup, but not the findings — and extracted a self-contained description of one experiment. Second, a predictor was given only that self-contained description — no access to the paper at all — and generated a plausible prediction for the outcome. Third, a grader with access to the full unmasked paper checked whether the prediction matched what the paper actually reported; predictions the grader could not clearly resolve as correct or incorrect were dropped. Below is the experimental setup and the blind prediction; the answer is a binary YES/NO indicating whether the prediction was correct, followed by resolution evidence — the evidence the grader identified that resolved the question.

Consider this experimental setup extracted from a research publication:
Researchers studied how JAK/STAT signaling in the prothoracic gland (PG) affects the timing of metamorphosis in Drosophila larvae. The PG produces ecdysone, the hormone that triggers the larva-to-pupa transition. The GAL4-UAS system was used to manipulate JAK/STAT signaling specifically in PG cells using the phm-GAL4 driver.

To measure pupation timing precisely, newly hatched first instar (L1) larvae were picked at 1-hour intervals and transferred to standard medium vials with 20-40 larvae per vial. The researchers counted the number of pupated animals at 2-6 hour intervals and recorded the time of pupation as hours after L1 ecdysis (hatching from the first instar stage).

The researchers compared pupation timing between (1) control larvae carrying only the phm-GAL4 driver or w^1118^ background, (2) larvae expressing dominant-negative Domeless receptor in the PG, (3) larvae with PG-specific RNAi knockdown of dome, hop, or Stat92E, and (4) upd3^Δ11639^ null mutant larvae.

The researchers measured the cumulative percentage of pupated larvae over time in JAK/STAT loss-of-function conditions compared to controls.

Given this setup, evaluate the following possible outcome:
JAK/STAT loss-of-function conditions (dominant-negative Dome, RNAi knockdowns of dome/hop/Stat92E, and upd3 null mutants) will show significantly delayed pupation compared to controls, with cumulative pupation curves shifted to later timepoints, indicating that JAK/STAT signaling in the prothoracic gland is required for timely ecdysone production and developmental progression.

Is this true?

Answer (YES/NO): NO